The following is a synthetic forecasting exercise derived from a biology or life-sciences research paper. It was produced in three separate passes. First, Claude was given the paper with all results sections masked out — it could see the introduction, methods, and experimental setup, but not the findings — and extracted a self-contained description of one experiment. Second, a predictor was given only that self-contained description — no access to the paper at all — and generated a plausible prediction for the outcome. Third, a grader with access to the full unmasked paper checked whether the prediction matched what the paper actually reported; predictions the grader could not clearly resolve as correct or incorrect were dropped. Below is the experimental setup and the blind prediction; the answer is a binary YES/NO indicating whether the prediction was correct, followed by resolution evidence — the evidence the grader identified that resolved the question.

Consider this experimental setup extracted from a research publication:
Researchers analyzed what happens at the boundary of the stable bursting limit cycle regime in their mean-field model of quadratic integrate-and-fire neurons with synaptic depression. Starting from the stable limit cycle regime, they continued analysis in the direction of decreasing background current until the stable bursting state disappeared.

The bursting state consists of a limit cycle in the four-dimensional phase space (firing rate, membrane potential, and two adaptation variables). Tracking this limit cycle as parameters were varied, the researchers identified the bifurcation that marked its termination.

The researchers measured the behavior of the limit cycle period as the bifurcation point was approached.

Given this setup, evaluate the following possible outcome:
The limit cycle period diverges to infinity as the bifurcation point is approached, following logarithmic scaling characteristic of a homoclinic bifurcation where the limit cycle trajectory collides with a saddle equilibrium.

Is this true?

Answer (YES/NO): YES